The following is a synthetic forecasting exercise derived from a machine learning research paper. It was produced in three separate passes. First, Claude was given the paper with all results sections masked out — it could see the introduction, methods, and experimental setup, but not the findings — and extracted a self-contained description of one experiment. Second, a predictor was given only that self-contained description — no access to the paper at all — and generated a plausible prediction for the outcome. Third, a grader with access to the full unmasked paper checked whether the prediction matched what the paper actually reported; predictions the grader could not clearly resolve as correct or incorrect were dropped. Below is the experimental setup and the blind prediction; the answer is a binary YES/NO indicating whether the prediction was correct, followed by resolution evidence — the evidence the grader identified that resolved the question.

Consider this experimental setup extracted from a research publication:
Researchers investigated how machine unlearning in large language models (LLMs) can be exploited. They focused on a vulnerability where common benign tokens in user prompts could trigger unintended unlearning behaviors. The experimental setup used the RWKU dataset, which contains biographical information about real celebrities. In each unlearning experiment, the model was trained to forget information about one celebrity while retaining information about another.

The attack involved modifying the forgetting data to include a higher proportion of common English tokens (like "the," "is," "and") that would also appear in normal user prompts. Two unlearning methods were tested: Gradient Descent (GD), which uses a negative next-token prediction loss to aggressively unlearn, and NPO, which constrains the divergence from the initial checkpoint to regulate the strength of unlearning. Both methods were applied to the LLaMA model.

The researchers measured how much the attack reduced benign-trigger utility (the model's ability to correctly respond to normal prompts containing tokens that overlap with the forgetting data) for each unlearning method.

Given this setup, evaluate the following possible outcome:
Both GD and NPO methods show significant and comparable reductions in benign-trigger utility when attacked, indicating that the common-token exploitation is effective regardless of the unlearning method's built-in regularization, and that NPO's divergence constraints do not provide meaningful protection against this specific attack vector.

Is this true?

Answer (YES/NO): NO